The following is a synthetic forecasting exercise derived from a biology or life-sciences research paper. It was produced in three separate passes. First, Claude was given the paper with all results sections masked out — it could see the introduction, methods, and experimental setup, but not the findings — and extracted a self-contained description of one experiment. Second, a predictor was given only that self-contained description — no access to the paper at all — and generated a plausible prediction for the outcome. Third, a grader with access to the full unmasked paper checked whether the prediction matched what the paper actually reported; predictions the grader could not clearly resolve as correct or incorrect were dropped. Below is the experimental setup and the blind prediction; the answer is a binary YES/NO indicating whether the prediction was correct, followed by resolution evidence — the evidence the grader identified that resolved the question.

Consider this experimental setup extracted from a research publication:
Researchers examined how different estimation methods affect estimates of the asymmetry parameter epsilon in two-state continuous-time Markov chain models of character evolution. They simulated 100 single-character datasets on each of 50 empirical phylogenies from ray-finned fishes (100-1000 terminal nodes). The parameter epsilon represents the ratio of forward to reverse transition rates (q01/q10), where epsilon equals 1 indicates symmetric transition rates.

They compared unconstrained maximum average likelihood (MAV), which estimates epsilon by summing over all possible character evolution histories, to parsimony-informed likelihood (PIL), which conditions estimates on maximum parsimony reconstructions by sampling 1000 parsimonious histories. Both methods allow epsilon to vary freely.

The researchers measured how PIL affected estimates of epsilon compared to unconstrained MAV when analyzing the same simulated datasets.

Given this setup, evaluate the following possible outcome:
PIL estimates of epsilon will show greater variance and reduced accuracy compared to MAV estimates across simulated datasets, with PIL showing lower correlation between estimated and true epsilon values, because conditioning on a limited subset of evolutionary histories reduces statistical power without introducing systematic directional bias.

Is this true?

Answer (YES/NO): NO